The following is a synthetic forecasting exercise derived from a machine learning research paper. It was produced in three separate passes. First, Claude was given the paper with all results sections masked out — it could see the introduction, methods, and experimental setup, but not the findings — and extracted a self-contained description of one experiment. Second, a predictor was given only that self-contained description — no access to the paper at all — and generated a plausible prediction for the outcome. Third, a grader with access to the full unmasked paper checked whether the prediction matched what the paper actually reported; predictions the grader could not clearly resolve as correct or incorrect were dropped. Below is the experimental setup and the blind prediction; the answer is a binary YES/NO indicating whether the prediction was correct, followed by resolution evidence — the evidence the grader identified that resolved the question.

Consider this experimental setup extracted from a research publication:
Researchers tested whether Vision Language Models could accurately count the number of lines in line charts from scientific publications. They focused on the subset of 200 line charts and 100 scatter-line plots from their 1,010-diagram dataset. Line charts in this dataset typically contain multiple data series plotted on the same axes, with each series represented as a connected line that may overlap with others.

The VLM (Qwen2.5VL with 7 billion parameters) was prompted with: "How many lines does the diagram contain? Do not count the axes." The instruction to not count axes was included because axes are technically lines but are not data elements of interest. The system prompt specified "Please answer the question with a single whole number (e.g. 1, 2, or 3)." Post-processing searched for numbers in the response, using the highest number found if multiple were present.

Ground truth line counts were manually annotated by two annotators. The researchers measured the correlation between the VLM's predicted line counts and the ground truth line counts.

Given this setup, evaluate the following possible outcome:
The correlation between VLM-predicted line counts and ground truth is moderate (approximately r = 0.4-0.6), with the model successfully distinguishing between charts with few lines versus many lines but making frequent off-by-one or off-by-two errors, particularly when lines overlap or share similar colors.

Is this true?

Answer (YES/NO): NO